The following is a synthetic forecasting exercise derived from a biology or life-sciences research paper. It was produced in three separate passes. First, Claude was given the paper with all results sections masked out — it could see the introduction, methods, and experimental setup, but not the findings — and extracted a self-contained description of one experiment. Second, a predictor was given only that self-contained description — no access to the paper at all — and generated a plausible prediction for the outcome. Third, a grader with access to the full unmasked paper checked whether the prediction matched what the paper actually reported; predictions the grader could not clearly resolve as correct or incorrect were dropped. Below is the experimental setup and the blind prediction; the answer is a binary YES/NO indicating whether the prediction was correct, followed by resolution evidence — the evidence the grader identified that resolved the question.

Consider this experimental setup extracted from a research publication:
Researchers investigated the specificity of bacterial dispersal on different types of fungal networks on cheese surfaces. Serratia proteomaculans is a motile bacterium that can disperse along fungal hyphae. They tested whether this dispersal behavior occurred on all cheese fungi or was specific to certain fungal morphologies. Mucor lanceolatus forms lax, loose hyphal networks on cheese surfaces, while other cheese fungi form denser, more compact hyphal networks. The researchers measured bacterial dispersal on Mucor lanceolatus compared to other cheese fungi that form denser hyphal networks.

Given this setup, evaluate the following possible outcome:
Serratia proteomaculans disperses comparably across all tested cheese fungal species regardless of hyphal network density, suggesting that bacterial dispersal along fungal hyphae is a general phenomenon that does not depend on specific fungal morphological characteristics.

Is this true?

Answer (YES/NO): NO